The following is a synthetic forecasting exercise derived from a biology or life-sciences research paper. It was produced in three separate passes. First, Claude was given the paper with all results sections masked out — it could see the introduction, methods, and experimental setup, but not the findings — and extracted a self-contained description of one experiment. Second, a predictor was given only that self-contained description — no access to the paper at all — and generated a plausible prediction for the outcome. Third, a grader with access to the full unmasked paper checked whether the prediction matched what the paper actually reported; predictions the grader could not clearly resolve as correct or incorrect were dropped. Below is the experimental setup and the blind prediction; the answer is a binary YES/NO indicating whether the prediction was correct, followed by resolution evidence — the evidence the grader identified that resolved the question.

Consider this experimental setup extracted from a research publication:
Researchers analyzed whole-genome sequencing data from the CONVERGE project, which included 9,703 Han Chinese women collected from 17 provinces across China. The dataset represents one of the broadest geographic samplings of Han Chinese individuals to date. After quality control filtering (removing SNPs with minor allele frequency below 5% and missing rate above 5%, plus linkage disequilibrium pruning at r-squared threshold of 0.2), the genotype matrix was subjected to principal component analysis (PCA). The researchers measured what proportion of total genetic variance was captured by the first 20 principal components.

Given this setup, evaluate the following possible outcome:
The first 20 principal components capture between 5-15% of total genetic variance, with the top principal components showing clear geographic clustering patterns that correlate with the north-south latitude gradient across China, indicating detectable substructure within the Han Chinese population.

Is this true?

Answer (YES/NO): NO